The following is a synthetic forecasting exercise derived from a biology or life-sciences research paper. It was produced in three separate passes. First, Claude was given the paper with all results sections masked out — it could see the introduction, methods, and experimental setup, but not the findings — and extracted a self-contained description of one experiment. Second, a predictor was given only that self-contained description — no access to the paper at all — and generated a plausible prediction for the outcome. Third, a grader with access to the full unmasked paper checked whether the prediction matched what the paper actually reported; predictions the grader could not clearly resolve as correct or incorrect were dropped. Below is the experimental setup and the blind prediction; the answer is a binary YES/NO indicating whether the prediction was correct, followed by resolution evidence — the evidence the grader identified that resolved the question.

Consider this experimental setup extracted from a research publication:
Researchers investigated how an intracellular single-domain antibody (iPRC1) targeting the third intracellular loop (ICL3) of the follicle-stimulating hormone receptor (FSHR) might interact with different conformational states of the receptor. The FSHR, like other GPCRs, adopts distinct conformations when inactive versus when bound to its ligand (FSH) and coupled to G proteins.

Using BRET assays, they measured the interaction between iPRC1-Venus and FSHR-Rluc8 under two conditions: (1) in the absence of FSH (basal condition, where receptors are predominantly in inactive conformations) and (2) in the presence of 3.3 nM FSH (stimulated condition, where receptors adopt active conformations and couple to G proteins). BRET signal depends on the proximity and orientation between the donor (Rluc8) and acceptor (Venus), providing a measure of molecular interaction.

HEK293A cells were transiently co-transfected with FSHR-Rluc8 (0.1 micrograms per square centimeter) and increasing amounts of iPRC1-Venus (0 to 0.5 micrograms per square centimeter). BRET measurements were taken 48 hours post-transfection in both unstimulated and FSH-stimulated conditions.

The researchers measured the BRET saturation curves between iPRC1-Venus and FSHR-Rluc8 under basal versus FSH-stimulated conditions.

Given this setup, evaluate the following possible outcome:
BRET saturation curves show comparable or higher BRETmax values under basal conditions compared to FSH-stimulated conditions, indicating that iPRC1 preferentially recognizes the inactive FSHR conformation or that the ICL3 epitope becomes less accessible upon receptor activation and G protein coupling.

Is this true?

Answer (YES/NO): NO